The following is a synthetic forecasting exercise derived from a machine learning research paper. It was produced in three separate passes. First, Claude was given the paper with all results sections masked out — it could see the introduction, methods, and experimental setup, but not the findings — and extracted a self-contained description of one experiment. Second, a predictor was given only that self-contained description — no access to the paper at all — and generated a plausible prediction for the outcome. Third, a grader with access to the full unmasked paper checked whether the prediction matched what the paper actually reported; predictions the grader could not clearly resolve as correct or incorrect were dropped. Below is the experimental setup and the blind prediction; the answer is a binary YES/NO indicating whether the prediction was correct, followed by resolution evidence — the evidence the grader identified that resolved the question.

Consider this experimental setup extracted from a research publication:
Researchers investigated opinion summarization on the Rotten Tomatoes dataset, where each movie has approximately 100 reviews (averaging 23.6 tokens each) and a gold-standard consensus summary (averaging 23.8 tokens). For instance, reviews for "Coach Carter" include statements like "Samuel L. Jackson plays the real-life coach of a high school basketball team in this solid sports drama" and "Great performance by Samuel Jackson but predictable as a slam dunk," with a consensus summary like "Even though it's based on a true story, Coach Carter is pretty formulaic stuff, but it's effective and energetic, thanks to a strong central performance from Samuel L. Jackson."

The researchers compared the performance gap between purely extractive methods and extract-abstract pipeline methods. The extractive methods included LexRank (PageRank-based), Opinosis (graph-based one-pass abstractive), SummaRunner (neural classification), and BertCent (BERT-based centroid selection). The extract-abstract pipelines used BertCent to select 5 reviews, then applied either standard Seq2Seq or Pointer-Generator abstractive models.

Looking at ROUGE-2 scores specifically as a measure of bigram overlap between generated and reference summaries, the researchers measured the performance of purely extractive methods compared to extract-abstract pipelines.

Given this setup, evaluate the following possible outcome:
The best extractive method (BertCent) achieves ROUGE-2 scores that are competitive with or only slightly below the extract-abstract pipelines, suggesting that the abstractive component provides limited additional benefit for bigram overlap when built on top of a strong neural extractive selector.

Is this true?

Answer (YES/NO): NO